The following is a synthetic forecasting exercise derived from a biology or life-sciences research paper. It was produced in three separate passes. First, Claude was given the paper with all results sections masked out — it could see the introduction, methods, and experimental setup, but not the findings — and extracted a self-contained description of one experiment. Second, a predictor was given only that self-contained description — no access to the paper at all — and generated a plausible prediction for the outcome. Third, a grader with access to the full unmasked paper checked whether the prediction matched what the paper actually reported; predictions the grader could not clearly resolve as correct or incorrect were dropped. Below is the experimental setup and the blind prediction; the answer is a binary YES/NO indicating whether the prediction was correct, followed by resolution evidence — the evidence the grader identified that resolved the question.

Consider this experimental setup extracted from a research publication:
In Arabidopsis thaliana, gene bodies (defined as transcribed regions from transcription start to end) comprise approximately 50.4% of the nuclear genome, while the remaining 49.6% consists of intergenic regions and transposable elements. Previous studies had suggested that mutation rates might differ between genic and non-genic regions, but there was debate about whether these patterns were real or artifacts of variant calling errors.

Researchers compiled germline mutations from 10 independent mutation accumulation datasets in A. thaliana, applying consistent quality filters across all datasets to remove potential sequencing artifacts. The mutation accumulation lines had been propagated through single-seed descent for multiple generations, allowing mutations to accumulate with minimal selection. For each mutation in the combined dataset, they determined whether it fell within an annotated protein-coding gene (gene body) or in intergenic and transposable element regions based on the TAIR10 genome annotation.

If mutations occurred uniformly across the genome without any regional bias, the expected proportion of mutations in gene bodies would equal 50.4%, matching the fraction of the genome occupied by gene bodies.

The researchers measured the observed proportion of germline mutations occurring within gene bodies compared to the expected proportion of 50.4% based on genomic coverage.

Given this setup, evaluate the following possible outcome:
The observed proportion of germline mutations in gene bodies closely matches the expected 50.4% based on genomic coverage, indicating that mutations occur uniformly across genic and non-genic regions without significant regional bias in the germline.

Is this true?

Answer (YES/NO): NO